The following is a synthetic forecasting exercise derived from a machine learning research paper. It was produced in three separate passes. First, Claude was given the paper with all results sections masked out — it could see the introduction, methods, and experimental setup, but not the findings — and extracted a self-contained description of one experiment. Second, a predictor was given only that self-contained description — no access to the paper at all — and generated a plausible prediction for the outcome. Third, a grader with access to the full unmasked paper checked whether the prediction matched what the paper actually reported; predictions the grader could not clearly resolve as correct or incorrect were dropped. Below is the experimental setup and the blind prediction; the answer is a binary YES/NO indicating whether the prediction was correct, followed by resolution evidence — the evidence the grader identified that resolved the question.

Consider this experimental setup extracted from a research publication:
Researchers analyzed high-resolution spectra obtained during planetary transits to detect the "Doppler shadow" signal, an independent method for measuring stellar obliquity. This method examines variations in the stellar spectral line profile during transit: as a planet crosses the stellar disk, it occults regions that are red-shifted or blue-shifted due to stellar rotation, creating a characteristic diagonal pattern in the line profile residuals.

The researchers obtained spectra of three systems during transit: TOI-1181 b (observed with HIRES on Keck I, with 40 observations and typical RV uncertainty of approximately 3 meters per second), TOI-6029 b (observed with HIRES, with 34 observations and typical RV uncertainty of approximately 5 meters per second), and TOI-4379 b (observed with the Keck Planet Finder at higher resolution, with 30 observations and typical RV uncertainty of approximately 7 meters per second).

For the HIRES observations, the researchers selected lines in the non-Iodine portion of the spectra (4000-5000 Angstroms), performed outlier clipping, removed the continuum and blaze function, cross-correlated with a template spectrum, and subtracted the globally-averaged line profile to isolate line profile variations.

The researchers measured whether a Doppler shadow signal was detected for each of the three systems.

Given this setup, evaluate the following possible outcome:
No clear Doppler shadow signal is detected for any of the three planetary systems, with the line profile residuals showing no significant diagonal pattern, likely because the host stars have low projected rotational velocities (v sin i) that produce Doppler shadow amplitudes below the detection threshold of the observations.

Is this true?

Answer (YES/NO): NO